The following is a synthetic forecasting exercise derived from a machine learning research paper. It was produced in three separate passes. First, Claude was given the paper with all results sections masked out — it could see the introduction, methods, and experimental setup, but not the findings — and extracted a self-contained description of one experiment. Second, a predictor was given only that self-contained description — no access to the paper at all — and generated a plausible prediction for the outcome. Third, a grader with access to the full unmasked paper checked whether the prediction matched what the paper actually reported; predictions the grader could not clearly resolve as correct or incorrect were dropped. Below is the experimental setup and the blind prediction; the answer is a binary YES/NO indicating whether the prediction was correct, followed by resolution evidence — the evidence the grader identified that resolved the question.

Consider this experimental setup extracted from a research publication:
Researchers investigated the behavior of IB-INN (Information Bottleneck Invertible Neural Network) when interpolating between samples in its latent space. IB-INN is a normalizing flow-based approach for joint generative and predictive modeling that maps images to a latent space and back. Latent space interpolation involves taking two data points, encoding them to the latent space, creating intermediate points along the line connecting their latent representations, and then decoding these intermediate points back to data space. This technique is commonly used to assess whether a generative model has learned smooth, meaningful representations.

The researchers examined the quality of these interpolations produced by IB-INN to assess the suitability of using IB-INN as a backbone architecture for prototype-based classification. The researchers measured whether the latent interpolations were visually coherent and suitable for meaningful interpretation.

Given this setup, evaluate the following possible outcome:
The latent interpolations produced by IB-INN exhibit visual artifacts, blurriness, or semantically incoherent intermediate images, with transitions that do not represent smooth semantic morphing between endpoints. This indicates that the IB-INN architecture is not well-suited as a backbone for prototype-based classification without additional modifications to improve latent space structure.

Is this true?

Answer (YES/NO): YES